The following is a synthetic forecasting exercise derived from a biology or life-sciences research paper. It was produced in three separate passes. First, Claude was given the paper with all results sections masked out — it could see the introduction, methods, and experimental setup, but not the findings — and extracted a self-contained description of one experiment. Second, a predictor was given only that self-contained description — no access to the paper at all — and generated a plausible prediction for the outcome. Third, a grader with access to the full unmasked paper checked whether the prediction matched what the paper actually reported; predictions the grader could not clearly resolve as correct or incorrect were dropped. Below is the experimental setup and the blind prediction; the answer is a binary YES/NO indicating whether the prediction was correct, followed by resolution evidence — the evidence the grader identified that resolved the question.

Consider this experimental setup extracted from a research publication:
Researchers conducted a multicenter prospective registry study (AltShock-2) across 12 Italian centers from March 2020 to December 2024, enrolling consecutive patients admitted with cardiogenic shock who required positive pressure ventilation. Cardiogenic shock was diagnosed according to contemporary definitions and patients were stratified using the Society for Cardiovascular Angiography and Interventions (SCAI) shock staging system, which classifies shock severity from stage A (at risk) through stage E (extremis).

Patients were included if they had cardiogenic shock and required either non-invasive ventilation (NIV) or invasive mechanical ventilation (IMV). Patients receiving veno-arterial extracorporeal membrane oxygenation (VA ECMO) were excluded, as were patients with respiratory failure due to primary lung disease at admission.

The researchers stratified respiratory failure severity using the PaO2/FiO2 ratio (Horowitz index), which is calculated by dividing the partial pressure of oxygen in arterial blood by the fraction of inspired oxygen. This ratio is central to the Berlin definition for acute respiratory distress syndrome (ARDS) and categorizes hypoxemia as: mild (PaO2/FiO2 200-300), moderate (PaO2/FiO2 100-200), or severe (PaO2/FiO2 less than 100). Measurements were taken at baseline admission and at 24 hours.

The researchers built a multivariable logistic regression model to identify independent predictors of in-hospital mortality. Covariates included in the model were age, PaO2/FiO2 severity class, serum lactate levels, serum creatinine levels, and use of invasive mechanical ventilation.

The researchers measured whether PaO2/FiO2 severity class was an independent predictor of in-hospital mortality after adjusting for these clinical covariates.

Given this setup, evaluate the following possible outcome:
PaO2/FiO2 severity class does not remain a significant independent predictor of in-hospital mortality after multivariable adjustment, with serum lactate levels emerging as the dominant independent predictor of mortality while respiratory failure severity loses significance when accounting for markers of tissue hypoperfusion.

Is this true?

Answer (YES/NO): NO